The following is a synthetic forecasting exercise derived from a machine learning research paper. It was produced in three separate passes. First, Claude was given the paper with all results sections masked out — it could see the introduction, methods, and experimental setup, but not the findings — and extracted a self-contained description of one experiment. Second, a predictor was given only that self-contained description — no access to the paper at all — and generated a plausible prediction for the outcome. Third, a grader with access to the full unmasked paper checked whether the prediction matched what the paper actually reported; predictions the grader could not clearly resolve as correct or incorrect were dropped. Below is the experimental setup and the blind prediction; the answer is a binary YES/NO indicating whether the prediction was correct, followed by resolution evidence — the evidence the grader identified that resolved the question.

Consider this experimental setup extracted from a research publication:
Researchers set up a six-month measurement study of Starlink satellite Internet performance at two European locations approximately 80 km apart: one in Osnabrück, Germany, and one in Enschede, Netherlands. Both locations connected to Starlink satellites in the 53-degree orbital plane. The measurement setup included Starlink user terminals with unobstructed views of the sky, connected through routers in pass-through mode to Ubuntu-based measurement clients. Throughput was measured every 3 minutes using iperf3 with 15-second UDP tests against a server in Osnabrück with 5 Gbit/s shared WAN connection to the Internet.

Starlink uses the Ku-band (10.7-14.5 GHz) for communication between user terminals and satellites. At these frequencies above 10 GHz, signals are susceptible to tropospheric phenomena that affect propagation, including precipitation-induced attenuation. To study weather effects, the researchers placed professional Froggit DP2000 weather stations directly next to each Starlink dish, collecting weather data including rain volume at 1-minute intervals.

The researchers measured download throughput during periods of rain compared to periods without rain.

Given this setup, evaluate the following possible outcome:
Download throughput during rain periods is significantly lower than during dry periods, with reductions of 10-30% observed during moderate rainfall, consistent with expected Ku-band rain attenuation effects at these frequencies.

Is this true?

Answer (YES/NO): NO